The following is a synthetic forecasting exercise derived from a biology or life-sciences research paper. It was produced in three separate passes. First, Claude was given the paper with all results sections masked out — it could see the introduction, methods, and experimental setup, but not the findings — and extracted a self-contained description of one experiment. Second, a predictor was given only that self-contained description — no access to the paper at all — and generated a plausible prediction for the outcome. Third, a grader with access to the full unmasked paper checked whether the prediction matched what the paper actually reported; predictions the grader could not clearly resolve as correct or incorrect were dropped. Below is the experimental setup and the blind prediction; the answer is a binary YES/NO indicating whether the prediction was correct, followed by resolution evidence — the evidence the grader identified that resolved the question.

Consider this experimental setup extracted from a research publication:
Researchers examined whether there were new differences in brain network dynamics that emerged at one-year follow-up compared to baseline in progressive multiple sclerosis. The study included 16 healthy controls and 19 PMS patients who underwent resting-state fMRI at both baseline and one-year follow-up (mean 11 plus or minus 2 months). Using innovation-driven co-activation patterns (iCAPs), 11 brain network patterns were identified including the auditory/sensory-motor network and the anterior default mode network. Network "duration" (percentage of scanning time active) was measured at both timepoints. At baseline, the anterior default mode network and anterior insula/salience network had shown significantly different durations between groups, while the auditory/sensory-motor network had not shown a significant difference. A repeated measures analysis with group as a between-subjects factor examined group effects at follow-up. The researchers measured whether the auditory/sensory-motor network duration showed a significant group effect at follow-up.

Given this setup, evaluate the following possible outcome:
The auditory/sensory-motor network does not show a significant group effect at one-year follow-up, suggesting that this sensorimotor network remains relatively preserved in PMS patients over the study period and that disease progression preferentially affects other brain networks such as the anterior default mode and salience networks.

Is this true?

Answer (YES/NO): NO